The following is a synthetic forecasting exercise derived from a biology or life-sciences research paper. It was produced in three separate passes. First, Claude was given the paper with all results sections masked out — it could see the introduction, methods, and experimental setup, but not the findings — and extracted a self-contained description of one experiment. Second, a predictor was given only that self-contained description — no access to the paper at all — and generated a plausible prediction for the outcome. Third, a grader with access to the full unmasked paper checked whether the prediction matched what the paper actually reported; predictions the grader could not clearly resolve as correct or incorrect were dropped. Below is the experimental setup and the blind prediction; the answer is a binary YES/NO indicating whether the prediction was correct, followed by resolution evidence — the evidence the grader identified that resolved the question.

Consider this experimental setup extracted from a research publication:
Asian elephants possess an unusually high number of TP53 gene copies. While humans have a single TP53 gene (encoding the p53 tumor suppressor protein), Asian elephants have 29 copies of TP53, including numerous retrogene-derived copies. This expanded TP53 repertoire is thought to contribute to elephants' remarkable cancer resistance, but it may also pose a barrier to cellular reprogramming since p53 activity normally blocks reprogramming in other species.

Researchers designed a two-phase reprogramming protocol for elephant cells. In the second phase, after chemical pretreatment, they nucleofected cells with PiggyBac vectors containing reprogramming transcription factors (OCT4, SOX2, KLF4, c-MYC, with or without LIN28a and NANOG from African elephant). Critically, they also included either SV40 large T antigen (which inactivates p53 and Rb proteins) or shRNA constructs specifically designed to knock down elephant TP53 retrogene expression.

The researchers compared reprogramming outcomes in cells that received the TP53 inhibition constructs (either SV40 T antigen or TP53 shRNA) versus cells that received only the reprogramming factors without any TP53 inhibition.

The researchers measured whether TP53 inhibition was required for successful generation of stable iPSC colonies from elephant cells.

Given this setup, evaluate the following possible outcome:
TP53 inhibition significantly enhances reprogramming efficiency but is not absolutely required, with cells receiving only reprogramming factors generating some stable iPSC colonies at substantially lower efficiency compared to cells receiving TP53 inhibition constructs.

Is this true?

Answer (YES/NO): NO